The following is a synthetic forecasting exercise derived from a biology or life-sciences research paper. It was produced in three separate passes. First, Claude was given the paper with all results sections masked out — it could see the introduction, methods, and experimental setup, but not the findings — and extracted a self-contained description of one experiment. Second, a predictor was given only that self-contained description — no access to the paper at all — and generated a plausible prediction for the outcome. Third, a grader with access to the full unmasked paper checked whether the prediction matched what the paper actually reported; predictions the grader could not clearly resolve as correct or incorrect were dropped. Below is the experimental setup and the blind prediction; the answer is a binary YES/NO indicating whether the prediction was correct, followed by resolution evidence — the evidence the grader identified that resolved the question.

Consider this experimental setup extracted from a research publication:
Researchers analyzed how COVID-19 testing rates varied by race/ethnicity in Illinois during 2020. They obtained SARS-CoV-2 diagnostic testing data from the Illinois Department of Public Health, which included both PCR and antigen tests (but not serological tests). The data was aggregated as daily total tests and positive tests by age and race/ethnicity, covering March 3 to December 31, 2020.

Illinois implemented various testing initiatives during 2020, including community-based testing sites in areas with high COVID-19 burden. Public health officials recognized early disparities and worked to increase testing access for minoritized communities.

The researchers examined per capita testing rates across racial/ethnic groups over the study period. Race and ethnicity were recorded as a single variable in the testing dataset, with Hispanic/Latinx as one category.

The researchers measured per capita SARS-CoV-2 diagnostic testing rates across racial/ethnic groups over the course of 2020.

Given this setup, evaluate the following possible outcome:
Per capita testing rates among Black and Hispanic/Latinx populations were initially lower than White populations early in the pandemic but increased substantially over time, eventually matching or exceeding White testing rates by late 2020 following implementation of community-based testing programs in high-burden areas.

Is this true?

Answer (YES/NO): NO